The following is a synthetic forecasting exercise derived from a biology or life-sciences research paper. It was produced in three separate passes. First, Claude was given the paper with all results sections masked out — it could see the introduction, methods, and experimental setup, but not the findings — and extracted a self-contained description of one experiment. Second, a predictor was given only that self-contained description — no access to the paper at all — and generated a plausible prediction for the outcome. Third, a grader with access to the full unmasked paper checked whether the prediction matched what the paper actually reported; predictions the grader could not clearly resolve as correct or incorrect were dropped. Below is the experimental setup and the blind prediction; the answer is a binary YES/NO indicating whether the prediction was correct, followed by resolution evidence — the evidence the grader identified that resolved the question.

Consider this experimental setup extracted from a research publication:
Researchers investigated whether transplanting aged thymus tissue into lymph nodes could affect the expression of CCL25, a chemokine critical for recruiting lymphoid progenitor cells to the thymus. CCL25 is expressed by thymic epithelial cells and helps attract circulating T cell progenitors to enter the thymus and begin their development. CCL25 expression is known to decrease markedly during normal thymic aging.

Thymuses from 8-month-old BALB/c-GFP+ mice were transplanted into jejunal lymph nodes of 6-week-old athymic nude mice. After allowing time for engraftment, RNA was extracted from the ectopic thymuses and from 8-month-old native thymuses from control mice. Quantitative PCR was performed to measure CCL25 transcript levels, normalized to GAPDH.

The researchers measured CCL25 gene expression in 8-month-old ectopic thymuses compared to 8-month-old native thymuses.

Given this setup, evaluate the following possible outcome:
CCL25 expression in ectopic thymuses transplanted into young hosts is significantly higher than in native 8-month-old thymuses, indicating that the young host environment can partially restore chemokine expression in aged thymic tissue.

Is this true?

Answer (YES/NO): YES